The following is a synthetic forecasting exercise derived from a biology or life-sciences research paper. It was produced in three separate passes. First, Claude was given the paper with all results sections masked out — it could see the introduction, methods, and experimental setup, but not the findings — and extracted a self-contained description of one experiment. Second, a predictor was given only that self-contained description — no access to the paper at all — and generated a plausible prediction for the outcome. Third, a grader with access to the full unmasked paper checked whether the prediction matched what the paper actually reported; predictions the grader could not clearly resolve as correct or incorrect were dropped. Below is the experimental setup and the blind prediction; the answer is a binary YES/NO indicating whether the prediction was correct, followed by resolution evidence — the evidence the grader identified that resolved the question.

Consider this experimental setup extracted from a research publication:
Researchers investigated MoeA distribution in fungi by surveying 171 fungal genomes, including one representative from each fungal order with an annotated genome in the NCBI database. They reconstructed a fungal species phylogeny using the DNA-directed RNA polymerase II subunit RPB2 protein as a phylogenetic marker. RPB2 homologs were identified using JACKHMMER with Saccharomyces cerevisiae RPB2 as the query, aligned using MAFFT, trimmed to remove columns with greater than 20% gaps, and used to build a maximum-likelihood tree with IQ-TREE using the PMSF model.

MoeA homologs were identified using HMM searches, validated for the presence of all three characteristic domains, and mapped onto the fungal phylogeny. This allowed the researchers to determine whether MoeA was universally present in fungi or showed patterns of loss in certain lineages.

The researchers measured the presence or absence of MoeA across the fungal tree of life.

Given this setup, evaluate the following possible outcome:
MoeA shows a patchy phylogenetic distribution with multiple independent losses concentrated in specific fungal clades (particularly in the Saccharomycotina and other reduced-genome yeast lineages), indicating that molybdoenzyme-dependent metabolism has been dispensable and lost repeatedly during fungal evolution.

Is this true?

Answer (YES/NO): NO